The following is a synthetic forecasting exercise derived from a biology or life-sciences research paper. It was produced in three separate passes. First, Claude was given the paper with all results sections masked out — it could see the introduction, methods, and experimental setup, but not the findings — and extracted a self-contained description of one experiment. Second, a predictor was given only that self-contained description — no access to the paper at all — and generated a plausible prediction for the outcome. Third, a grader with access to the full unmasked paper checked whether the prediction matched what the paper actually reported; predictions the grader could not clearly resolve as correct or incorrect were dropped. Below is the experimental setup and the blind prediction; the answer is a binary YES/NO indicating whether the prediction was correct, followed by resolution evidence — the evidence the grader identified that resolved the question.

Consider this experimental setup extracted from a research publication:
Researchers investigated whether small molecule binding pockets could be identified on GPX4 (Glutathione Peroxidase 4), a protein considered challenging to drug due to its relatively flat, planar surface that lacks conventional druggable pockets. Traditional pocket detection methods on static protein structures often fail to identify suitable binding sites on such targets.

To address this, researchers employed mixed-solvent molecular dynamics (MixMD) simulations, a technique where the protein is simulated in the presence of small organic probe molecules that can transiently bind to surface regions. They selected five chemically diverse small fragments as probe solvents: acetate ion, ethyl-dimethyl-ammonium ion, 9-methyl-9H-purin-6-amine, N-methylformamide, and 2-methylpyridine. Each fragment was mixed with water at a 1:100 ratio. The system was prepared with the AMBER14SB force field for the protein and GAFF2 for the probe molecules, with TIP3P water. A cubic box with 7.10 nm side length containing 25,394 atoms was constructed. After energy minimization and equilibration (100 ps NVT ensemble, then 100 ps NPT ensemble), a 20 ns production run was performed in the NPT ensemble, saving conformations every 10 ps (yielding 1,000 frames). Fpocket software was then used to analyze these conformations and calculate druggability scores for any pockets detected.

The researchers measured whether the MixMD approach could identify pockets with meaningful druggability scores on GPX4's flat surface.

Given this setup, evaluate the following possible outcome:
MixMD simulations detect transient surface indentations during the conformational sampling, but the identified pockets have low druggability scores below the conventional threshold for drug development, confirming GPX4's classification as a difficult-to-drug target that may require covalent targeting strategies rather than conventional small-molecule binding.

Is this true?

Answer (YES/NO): NO